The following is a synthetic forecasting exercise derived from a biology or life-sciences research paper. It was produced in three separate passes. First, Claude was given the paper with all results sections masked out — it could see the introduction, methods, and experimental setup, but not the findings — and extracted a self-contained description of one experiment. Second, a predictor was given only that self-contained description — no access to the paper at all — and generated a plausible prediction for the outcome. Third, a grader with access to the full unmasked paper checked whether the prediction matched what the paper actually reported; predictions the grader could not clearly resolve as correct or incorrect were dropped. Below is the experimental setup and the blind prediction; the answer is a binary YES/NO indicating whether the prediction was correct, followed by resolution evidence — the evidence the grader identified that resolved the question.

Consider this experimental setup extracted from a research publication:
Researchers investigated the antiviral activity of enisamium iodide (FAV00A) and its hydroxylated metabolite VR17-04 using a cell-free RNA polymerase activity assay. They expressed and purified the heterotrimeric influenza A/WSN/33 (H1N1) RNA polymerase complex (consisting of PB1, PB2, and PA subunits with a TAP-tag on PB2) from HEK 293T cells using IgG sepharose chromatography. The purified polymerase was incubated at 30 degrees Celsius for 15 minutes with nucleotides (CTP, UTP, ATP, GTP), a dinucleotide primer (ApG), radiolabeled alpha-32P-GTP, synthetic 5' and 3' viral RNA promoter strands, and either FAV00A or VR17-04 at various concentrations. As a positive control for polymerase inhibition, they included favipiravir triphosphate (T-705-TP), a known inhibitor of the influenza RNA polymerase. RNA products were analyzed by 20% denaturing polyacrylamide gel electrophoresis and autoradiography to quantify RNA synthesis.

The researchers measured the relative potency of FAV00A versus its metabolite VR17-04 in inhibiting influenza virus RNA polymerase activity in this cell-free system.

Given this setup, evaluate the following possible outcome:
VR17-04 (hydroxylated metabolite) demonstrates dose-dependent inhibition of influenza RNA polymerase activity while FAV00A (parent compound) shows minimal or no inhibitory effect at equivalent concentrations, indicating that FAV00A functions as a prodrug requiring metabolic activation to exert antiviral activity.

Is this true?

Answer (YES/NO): NO